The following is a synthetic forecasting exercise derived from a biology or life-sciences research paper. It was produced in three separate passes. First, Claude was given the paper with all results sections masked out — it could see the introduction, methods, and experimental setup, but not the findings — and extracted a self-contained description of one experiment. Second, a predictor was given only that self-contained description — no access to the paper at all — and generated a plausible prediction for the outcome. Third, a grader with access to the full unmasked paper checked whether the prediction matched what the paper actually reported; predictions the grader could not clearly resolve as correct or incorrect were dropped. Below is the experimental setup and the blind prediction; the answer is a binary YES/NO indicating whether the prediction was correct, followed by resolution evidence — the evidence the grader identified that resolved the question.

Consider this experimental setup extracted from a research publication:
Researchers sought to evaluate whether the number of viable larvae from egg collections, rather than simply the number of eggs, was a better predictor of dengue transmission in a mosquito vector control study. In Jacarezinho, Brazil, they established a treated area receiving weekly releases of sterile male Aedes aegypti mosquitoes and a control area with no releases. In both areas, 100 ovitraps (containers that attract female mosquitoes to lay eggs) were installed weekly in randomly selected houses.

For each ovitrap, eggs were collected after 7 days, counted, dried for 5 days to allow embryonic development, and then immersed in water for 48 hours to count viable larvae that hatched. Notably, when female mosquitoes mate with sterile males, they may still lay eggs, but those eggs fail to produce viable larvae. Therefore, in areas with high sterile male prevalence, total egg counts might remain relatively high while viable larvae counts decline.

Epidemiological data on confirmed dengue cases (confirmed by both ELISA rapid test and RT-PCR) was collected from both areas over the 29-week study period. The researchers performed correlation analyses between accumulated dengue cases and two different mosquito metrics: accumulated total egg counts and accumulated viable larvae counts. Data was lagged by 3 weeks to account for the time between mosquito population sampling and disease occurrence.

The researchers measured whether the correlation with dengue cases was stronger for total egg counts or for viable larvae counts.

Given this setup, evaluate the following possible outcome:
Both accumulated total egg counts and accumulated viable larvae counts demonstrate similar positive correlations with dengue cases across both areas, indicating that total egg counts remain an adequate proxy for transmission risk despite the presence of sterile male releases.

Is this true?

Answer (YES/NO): NO